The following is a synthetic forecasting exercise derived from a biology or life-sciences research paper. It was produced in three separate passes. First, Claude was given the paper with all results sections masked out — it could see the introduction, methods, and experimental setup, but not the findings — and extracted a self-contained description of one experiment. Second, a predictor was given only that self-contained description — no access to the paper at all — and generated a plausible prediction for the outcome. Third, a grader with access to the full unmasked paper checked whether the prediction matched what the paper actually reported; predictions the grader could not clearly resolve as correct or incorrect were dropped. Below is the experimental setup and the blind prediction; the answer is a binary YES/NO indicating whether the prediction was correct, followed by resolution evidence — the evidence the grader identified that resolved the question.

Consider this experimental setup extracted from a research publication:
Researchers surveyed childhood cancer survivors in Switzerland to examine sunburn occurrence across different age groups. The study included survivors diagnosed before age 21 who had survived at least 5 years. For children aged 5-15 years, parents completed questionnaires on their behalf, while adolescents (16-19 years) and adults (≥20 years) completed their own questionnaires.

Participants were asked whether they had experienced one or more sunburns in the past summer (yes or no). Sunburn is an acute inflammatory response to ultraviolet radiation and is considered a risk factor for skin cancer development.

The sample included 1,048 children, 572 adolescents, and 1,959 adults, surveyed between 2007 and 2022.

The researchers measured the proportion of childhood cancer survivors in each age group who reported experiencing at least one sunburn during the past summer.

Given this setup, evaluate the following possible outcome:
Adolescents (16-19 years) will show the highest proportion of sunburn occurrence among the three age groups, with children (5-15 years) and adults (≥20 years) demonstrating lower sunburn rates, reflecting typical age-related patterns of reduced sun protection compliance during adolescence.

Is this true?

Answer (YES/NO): YES